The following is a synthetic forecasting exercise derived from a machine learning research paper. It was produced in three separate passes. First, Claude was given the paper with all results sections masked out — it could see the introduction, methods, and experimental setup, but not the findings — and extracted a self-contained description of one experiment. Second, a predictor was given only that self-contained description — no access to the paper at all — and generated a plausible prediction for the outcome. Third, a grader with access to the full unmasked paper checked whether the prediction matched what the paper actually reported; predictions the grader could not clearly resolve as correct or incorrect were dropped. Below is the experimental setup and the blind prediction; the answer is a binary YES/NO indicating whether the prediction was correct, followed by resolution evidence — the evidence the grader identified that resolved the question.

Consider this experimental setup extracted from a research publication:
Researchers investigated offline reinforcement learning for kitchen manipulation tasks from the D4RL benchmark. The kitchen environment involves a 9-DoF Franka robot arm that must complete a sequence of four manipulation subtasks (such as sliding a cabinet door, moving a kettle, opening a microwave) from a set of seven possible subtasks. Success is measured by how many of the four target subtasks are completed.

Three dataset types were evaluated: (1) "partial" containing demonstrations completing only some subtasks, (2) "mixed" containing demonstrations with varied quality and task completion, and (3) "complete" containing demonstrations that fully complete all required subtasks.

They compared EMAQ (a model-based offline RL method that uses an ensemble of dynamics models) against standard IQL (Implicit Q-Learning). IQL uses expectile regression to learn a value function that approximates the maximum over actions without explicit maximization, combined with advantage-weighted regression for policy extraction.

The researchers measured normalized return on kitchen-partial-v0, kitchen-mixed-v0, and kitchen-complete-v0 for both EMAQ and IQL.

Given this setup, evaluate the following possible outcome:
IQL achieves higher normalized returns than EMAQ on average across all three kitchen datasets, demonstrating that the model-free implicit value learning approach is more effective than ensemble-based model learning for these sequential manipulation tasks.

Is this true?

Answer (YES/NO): NO